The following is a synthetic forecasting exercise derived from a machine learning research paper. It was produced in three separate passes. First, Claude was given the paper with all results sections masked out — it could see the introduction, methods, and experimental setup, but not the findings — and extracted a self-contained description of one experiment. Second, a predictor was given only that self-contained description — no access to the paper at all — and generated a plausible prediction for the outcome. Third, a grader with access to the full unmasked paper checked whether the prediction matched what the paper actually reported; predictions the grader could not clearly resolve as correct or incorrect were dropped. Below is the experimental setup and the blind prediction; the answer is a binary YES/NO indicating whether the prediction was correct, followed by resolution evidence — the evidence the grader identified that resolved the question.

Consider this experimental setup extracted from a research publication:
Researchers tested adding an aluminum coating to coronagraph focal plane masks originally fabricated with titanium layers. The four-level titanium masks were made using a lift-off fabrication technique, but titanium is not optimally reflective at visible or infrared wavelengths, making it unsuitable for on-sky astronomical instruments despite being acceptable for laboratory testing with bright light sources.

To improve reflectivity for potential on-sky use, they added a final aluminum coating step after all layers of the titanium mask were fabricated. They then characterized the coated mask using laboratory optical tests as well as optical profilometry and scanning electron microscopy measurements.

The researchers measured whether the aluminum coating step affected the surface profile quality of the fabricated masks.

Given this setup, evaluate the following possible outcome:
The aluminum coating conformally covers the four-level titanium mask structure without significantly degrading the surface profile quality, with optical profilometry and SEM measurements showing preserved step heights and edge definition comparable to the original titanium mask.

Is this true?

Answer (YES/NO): NO